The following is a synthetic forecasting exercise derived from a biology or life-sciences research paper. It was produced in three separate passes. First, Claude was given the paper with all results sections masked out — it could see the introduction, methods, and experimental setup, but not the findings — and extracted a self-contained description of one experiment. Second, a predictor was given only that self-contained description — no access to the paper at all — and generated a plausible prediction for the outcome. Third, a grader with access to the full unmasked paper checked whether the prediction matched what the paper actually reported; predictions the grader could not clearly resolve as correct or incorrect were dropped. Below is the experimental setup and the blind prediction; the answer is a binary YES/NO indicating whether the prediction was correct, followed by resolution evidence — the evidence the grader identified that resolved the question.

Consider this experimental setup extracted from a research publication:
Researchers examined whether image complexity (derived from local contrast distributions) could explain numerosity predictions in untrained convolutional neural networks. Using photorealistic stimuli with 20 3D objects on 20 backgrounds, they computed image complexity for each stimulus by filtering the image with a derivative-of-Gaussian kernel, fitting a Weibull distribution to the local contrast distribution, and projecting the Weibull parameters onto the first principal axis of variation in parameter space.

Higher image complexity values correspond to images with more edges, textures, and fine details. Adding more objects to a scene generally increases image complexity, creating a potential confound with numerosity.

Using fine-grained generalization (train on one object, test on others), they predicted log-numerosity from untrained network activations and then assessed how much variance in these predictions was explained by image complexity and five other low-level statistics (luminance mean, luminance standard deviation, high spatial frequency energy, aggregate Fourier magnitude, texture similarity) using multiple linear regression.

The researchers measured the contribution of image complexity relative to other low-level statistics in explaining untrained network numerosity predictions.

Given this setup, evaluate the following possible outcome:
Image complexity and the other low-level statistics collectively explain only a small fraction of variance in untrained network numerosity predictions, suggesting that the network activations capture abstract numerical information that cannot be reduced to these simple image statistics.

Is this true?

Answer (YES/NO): NO